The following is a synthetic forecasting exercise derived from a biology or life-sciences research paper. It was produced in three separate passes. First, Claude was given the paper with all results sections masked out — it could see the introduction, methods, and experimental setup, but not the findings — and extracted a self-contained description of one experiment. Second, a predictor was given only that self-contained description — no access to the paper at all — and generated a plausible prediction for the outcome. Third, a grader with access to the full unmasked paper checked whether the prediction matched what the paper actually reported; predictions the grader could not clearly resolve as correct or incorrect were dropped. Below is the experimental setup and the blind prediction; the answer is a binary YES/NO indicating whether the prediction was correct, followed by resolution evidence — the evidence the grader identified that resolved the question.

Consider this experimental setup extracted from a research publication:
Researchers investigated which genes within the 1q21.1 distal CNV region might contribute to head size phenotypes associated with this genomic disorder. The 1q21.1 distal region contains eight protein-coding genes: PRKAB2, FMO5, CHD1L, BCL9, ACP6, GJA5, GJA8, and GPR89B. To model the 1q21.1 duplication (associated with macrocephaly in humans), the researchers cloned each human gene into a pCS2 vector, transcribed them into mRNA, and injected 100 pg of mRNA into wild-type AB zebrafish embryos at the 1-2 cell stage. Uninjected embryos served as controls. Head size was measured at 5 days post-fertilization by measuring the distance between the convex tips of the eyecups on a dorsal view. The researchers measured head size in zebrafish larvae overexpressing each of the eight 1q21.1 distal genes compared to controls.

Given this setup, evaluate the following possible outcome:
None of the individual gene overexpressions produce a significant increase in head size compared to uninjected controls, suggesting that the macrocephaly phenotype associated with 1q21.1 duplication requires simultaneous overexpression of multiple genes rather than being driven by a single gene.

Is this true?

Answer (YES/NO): NO